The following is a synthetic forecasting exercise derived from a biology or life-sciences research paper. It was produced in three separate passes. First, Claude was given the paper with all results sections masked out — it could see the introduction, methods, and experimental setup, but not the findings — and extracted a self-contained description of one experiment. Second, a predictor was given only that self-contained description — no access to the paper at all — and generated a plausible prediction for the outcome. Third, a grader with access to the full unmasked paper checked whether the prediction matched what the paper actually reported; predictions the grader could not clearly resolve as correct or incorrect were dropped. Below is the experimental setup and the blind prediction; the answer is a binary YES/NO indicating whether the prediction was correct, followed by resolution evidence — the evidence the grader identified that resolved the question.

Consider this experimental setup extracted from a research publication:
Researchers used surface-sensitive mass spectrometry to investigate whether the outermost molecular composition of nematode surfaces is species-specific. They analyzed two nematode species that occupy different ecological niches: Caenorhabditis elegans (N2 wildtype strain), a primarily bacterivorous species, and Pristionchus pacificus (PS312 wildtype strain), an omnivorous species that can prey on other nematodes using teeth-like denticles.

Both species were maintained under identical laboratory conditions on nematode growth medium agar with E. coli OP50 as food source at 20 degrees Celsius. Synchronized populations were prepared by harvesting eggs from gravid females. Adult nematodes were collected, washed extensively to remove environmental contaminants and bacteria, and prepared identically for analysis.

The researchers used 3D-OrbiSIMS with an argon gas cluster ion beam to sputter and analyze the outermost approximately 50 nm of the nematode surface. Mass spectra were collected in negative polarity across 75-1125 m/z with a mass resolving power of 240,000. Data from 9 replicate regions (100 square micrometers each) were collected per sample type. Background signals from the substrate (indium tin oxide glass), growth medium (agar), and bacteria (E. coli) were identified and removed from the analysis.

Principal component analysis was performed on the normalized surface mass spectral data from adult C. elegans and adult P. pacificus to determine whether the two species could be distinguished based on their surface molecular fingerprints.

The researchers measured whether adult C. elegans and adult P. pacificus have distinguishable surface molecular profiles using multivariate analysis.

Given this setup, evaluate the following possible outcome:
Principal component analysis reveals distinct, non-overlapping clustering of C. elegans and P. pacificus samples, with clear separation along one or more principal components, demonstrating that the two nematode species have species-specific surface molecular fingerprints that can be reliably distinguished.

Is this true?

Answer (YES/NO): YES